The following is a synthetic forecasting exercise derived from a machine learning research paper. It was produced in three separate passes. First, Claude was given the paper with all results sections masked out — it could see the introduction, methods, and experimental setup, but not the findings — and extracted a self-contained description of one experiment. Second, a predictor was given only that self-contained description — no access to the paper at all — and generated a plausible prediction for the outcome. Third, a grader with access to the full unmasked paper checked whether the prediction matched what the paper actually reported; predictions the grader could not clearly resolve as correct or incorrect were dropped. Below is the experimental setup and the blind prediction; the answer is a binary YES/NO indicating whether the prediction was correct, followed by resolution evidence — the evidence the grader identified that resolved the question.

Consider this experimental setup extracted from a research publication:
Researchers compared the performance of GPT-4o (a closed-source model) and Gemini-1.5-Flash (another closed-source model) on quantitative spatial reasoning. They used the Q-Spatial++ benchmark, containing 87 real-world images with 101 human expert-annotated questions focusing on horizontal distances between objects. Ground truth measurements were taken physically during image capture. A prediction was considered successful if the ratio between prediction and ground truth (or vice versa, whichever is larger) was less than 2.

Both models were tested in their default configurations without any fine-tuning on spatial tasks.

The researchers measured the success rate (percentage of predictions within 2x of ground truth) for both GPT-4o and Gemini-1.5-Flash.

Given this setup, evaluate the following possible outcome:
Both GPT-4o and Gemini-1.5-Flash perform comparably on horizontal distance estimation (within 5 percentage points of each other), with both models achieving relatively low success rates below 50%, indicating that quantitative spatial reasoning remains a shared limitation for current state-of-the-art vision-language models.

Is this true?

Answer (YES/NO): NO